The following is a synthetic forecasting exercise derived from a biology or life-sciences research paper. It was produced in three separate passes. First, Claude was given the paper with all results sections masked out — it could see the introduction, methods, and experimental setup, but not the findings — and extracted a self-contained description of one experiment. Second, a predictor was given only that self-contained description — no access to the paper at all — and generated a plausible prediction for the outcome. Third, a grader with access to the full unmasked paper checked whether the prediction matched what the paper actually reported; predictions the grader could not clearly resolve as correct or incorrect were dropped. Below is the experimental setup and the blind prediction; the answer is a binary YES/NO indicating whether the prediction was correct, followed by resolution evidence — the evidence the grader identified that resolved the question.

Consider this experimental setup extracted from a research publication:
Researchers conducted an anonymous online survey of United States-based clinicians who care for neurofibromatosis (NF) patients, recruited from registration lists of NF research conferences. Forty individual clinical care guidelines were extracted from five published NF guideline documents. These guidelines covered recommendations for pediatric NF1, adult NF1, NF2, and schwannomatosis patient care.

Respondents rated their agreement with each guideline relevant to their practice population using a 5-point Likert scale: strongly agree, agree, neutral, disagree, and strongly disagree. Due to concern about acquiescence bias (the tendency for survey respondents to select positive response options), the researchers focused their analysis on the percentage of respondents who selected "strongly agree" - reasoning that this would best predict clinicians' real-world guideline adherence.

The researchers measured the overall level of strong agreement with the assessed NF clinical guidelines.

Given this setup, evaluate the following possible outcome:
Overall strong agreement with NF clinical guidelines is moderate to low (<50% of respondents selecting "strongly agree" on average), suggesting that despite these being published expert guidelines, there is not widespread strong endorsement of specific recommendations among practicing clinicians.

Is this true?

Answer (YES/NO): NO